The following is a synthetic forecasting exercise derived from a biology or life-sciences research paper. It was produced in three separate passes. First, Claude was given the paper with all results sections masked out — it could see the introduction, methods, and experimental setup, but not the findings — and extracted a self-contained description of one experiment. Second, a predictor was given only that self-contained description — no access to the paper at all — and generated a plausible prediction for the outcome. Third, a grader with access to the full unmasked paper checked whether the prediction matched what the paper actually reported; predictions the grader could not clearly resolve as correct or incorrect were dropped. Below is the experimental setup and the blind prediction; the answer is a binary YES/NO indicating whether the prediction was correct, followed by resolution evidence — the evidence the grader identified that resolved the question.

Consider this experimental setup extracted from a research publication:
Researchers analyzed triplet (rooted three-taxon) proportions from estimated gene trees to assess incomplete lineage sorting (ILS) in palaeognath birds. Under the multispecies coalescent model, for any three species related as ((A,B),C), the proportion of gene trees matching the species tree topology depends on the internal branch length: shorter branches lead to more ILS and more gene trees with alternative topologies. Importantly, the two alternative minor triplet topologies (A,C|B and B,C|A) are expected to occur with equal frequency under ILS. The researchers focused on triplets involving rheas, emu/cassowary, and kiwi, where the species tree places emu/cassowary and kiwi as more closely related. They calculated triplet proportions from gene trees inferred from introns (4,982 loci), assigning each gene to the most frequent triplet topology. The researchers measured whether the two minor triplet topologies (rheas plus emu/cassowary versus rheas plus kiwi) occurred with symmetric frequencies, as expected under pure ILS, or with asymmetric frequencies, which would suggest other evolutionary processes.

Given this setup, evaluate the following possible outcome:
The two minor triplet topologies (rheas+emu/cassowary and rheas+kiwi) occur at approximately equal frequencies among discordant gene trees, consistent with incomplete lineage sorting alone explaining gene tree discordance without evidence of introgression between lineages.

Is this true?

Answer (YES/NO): YES